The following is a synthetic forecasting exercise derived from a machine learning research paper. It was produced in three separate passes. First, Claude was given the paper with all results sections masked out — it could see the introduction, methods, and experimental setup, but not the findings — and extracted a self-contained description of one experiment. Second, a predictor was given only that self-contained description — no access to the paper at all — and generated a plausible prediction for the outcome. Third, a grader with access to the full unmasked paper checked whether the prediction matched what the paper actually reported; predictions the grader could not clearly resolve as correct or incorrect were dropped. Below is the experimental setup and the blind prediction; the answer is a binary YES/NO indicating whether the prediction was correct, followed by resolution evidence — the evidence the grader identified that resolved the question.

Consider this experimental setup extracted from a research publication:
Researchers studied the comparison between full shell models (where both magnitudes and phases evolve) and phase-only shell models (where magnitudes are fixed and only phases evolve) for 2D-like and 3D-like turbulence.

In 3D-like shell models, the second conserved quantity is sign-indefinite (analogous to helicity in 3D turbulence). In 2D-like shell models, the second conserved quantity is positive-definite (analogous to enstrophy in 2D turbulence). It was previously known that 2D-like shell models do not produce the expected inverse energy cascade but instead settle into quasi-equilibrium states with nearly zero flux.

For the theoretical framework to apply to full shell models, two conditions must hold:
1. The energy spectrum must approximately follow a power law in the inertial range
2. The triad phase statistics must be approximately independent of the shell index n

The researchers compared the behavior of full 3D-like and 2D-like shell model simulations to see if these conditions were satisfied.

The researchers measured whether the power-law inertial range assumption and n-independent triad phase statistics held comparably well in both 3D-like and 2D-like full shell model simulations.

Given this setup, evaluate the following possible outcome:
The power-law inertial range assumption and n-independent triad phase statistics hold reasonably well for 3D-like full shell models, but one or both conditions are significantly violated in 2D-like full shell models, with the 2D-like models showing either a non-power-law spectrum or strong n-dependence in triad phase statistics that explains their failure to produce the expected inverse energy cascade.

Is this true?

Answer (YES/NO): YES